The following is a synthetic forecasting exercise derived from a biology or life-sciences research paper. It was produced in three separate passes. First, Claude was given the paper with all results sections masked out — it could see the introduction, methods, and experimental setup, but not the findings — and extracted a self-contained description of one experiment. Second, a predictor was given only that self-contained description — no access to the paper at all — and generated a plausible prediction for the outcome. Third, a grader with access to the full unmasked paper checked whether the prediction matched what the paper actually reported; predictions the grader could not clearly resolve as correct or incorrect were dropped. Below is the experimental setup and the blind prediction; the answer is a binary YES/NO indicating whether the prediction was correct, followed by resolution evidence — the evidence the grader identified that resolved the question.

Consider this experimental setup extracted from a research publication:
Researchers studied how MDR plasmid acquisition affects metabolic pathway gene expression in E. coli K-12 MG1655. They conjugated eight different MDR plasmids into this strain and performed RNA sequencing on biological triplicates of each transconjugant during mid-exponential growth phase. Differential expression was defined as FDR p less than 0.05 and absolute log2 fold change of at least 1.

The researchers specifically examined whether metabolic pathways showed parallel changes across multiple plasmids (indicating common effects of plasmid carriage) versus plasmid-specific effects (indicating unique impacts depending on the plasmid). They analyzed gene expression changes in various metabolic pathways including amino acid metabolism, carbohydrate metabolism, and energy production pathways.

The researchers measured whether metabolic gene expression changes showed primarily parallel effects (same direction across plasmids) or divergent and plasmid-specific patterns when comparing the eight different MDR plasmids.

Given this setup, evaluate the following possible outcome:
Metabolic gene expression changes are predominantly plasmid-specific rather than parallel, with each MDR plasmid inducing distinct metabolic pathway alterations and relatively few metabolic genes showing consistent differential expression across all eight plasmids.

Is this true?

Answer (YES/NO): YES